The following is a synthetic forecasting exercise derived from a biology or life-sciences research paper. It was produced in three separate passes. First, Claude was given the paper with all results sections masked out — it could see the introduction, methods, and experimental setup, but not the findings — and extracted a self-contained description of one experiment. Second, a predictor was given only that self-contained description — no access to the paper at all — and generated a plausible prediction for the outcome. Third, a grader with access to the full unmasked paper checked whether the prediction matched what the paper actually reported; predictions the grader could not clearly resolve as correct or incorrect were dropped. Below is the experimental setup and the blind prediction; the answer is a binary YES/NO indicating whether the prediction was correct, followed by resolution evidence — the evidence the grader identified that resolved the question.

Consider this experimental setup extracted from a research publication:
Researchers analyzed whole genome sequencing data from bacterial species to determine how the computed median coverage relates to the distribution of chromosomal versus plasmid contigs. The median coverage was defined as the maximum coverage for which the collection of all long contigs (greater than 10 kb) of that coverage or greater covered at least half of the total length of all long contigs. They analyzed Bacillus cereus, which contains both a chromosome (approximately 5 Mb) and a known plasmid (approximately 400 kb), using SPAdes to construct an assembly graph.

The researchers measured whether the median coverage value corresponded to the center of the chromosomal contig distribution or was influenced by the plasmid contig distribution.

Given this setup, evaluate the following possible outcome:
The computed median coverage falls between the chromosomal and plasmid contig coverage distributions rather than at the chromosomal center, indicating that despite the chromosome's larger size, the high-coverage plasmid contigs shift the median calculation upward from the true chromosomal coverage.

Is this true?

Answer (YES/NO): NO